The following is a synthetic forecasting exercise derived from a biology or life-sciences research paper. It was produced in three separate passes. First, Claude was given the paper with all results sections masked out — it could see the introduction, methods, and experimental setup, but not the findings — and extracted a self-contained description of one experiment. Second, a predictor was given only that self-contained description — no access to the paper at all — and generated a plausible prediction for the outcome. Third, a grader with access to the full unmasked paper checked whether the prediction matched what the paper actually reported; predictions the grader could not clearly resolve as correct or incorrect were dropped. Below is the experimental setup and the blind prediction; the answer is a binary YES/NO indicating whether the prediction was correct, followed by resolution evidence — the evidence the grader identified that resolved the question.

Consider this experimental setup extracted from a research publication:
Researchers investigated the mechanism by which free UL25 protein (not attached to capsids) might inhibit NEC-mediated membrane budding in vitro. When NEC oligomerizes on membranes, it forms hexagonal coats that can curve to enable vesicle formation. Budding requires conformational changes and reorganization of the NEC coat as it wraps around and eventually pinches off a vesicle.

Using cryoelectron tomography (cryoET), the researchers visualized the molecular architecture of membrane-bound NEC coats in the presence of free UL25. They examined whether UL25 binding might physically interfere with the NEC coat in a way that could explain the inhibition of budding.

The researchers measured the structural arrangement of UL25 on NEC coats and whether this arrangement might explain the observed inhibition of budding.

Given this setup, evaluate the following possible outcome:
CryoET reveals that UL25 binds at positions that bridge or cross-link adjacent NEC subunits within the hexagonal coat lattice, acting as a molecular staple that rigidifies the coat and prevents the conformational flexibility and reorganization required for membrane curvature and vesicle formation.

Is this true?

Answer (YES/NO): NO